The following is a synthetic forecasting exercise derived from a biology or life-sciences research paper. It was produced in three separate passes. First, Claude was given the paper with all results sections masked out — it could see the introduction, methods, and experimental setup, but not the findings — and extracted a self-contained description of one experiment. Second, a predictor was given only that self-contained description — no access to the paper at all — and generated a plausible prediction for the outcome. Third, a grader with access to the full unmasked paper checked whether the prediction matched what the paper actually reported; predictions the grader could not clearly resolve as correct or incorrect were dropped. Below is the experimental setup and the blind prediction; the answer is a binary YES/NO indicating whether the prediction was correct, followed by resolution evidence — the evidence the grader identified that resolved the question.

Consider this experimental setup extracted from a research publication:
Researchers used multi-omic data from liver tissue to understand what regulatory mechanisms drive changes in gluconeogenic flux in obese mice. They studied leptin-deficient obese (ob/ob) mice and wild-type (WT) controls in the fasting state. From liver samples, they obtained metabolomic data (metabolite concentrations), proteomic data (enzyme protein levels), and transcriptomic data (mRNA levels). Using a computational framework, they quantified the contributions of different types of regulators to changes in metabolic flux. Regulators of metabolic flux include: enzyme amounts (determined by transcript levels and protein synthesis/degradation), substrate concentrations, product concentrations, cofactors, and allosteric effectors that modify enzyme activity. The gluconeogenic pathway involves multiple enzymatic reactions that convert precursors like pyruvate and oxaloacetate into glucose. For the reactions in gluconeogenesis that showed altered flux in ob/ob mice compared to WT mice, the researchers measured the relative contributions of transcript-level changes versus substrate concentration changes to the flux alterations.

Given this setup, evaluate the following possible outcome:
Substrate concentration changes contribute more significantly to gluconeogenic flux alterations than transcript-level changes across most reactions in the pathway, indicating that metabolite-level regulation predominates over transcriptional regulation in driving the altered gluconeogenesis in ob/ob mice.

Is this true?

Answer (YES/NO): NO